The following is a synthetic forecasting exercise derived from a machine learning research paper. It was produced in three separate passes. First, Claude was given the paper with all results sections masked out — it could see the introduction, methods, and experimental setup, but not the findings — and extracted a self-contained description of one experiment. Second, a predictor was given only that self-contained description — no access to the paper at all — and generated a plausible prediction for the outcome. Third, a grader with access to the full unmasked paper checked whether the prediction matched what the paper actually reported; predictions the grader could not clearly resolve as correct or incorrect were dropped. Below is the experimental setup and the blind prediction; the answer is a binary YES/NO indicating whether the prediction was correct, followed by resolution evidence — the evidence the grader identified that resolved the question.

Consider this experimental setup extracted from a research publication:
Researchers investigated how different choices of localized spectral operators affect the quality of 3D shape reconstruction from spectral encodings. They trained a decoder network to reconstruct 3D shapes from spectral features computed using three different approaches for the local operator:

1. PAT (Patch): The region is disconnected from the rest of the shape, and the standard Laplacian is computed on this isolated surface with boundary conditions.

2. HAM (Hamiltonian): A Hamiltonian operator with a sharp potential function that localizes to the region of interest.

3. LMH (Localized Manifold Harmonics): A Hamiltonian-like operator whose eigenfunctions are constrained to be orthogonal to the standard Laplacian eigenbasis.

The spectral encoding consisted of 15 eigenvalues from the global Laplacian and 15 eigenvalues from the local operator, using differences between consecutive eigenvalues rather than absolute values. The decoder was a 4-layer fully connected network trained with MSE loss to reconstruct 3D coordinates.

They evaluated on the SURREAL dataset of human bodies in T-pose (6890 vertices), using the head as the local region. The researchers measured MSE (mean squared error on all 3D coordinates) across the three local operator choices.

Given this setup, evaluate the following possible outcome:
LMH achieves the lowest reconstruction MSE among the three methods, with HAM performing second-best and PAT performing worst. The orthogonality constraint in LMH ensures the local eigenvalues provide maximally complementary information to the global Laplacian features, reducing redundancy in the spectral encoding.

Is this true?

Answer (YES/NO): NO